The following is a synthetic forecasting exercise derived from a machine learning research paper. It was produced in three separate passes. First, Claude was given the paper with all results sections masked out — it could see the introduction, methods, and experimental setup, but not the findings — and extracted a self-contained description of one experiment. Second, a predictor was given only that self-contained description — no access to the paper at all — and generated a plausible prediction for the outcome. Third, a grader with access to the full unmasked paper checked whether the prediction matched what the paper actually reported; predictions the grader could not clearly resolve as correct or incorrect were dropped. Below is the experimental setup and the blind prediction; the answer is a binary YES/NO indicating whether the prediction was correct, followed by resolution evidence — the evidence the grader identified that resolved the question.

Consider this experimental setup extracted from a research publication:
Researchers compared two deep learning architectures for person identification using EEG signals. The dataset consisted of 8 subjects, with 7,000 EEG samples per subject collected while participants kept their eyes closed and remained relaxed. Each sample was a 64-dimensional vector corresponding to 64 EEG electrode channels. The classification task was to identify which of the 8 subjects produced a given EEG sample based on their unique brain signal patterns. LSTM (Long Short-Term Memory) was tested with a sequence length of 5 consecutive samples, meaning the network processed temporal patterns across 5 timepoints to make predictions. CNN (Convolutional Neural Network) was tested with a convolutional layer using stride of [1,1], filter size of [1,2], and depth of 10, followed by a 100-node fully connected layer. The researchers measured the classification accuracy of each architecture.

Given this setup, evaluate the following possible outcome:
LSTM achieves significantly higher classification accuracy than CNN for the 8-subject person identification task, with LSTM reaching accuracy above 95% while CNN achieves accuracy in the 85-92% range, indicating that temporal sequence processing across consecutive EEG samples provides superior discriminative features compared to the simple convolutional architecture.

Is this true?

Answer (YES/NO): NO